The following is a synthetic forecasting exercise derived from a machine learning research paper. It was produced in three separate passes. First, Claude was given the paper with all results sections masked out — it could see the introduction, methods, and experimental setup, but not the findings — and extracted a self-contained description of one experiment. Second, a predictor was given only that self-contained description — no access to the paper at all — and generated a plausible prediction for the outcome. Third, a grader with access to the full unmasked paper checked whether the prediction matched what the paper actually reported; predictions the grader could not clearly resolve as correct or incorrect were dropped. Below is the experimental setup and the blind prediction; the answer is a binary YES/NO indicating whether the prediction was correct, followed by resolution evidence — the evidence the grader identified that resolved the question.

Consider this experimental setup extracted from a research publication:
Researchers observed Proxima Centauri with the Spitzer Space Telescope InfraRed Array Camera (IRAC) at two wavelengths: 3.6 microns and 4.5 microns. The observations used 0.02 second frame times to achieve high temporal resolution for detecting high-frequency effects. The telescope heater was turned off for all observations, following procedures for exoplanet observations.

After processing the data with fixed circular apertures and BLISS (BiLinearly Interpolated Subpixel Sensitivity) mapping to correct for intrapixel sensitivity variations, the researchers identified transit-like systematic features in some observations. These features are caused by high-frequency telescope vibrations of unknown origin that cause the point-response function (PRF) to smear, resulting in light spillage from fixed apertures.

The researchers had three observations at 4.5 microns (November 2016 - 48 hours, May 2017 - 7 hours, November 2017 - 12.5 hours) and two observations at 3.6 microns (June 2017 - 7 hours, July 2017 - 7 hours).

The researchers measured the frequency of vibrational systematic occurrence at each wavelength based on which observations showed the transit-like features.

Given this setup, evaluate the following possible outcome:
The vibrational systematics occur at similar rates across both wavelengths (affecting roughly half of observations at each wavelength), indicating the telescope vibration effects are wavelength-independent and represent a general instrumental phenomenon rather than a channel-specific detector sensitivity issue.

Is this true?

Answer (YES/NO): NO